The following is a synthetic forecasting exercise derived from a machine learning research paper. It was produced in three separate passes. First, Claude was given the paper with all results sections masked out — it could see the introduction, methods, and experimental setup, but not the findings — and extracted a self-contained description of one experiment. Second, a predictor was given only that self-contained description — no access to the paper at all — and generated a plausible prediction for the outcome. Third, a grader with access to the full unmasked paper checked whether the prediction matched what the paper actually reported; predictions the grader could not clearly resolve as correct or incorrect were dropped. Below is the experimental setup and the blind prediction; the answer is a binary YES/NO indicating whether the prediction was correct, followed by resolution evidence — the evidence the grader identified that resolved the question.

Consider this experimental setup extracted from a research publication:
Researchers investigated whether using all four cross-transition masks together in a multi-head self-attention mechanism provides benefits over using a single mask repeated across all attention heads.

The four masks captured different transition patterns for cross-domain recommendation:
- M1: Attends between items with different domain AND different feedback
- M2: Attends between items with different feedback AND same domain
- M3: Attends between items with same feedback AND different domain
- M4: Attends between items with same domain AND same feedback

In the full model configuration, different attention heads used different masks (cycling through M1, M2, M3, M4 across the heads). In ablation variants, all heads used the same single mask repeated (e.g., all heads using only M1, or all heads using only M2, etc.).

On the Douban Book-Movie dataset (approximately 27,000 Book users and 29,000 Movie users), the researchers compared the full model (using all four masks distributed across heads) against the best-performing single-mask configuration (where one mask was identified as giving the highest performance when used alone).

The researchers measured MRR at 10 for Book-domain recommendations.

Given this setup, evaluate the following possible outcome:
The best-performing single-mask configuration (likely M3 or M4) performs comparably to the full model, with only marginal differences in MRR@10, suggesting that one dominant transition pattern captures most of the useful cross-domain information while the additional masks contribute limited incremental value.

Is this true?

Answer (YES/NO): NO